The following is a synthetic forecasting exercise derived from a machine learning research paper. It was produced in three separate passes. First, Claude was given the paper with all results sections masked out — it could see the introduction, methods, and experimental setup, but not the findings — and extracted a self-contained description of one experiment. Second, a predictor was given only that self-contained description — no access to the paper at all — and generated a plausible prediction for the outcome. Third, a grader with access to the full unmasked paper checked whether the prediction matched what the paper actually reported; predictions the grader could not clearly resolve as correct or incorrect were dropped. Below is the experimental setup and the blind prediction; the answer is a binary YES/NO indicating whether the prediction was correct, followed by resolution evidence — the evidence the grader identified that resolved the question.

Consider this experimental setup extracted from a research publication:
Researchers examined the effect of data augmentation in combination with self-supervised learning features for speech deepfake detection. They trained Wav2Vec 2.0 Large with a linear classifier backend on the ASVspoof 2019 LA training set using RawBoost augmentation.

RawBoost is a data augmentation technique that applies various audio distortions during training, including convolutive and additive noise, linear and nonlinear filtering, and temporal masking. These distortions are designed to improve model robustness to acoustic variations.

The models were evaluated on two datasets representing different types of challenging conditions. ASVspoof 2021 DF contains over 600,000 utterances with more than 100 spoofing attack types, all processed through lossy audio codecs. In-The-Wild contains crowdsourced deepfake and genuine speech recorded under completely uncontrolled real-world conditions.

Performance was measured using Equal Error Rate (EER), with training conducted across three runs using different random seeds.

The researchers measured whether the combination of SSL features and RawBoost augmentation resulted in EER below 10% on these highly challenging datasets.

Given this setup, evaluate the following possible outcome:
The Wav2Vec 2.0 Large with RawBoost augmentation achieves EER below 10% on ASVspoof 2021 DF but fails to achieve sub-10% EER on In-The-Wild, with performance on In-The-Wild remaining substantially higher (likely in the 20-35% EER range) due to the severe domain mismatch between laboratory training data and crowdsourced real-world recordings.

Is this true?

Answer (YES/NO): NO